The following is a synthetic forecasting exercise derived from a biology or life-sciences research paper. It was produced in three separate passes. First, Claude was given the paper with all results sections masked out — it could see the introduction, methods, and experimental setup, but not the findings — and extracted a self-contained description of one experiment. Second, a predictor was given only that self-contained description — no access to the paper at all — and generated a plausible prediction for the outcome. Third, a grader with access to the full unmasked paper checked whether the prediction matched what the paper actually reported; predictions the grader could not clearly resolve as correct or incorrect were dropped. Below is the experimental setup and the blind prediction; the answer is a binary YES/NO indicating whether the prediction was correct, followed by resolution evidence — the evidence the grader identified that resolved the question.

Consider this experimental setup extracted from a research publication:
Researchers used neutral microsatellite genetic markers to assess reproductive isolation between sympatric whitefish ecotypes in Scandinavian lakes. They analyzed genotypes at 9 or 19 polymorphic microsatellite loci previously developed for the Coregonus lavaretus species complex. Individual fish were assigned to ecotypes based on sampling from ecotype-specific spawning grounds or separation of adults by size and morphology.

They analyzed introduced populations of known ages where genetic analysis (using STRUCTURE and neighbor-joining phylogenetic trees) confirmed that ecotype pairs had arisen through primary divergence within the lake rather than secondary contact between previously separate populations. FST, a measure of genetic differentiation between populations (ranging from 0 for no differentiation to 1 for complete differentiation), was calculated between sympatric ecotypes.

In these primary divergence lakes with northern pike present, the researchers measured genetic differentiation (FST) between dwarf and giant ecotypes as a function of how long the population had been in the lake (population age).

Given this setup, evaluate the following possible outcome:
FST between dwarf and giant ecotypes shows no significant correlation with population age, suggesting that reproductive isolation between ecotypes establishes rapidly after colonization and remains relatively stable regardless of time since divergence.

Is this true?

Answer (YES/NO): NO